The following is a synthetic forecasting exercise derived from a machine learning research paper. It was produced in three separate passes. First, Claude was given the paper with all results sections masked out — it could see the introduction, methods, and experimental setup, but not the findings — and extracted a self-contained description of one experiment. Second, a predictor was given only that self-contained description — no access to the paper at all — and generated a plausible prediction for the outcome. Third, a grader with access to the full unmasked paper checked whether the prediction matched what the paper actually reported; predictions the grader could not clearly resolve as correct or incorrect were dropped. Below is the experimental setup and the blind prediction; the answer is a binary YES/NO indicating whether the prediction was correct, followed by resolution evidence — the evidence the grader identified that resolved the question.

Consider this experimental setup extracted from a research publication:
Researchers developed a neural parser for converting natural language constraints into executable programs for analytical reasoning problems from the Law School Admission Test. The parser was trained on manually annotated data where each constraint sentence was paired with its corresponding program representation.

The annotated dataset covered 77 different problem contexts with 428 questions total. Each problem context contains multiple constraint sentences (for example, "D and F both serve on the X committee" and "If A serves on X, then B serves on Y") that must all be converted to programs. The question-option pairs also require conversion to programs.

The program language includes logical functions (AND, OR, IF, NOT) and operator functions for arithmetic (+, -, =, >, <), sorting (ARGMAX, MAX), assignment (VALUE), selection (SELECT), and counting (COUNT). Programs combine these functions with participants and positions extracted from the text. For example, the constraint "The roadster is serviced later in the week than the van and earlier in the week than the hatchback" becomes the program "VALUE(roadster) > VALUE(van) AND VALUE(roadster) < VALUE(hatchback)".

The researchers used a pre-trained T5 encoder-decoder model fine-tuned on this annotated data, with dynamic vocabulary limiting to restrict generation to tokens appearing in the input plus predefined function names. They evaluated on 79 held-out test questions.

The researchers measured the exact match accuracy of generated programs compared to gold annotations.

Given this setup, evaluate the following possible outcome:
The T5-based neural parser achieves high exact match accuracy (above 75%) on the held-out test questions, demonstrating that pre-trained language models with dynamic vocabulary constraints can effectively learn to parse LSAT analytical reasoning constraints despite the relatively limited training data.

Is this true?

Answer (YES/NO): NO